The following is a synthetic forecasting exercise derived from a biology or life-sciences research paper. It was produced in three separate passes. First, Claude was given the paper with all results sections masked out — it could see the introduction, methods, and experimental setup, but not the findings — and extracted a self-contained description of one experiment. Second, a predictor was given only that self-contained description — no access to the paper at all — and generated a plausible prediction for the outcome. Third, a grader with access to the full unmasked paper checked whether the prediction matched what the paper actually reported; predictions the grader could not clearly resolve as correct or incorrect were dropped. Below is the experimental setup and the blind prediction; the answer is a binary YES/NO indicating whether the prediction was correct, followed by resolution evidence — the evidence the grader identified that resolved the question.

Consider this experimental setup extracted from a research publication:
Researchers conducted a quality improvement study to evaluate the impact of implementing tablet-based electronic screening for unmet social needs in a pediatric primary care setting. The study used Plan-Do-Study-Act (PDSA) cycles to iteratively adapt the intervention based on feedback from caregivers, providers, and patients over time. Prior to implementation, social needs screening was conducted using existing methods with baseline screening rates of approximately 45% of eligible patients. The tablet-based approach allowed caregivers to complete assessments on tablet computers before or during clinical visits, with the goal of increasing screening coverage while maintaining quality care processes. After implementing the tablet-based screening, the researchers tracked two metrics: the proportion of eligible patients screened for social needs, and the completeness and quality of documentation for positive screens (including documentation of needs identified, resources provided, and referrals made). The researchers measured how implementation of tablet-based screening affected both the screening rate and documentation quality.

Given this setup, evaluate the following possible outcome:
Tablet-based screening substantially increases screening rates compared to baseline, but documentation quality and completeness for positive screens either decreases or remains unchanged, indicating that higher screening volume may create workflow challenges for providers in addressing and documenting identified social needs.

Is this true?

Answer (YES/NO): YES